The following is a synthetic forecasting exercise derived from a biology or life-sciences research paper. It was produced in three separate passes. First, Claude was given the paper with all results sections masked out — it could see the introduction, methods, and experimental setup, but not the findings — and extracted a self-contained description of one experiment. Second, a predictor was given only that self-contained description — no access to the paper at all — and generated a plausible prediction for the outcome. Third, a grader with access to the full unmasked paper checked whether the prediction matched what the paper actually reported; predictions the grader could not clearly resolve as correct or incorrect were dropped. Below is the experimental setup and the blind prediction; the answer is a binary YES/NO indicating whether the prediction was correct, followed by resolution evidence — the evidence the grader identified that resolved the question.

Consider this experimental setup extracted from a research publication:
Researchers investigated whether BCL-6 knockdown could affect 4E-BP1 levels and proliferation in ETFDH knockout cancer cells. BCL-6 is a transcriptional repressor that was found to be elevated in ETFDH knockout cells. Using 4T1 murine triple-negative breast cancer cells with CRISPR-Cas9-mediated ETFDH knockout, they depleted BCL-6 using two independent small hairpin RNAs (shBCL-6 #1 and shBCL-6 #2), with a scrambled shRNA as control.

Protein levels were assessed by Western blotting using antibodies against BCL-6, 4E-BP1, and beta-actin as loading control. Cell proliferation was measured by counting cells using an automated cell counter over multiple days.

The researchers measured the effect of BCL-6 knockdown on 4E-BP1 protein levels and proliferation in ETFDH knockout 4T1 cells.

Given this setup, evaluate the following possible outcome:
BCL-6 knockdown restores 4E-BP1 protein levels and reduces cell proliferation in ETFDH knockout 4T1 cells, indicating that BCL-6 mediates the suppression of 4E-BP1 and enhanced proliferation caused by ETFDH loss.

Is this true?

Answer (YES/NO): YES